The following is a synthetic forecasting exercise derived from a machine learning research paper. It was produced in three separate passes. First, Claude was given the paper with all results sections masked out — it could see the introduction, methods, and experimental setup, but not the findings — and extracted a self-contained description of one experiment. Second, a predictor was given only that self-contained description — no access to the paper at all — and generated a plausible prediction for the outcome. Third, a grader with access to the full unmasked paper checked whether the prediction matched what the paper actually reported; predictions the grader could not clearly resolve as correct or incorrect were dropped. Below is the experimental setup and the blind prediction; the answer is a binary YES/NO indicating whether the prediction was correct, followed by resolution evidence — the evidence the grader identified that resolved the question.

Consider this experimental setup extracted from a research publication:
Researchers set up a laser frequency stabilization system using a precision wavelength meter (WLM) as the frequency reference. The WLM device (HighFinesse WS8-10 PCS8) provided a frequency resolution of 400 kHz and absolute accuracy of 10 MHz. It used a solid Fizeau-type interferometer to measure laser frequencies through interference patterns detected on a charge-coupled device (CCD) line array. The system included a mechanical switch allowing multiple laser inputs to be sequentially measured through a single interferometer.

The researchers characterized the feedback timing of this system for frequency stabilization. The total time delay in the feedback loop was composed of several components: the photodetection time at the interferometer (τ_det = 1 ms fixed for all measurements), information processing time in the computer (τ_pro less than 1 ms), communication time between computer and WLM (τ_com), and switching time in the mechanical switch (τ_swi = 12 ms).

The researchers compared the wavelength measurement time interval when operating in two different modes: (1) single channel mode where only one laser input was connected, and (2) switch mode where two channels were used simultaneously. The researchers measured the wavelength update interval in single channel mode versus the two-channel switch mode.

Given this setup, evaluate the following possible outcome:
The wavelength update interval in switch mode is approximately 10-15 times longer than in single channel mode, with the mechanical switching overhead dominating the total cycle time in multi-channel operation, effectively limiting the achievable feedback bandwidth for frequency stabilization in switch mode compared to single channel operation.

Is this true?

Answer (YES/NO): NO